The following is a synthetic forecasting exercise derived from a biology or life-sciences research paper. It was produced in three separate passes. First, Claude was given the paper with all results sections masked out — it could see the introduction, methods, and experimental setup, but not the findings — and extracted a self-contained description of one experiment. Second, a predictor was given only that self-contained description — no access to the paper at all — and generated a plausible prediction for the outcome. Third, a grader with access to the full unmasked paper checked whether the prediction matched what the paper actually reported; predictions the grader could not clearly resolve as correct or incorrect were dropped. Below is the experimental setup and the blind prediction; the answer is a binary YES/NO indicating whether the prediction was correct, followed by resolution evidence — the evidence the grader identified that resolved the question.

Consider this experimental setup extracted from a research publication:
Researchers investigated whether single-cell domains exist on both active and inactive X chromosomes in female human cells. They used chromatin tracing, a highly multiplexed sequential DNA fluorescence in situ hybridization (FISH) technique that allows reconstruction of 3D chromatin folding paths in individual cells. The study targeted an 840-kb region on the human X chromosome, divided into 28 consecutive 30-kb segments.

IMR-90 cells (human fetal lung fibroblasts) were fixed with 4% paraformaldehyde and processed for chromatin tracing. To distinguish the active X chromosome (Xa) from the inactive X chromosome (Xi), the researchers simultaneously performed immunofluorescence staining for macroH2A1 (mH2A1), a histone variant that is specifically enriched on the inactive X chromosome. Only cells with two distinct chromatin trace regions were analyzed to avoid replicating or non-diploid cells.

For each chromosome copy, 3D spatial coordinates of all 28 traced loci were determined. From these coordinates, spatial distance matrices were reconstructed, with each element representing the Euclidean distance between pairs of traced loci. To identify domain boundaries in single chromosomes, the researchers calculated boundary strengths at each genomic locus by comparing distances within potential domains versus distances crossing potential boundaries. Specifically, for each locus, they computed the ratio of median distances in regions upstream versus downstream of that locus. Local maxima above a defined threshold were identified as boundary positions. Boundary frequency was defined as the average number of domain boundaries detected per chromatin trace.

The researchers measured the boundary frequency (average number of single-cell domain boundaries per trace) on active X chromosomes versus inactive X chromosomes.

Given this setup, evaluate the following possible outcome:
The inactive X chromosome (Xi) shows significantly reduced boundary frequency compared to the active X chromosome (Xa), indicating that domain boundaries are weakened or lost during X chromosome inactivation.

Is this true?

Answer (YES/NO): NO